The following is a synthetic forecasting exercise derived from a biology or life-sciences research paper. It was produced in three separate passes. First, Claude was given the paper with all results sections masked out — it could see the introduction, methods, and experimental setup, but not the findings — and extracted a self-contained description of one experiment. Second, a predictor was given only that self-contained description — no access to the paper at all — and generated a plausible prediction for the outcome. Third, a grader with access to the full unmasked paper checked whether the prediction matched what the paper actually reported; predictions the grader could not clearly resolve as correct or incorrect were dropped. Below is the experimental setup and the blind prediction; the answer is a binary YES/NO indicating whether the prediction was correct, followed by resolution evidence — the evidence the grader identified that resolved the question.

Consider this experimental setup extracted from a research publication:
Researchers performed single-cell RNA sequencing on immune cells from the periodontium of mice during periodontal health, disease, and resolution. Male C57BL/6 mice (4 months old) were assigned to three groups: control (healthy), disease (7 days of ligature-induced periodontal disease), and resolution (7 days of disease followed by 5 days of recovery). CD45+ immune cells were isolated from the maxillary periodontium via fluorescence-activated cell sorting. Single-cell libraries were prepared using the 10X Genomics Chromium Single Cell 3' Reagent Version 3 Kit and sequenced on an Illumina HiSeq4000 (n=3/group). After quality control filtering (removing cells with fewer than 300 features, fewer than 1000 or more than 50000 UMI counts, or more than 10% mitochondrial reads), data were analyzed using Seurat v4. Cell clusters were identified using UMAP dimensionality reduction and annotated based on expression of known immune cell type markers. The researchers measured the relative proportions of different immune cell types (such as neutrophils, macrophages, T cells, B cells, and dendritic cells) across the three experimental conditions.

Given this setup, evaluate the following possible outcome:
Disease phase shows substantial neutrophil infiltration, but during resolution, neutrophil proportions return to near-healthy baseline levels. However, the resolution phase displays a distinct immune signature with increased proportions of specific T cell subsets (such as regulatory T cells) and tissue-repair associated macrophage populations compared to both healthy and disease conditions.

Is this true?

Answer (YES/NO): NO